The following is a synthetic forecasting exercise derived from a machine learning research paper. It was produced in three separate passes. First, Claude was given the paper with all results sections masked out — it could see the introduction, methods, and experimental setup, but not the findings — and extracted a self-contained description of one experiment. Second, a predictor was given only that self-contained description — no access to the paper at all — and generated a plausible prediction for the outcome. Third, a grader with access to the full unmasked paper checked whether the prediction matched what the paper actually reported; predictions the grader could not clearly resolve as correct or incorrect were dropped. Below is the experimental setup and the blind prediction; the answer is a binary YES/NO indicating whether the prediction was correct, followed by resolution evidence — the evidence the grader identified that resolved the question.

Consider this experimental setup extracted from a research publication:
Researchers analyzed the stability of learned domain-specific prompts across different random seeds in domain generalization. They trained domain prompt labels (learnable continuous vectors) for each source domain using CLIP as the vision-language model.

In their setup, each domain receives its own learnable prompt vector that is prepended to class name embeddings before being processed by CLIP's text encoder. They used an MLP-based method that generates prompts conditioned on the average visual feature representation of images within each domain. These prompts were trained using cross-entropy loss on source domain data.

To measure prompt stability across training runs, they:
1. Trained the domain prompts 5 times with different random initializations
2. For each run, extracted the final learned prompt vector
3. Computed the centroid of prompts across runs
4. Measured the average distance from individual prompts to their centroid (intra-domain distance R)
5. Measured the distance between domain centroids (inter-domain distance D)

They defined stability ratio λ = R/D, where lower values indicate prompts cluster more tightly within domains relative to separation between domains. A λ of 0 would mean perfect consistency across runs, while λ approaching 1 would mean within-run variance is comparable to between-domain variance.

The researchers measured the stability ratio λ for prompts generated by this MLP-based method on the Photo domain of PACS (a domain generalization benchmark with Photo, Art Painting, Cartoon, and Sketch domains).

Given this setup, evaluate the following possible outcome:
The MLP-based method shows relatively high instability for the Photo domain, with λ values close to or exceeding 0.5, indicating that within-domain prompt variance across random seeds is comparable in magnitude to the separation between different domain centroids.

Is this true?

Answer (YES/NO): YES